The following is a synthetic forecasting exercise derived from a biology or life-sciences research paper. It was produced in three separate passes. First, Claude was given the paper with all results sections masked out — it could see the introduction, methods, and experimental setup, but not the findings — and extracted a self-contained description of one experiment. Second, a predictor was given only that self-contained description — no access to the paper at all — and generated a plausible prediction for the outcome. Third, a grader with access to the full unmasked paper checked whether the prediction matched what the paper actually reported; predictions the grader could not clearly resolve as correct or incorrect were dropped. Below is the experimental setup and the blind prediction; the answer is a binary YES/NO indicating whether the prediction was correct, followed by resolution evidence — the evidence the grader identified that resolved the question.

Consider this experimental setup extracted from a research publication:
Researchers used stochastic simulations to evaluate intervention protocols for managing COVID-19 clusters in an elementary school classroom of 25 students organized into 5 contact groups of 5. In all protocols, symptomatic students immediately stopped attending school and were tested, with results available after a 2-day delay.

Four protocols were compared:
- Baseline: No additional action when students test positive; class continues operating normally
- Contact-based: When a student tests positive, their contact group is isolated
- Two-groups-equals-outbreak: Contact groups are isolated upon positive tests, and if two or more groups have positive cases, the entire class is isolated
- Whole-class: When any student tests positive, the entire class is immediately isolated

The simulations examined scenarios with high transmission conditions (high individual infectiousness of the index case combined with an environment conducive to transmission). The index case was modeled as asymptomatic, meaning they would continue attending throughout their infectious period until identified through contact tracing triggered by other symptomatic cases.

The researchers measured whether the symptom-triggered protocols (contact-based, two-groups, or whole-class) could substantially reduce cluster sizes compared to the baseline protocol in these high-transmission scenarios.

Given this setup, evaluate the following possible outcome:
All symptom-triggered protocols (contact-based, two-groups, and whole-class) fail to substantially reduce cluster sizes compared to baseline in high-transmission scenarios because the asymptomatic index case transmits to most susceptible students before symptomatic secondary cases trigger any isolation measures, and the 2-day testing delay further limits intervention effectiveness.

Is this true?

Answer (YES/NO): YES